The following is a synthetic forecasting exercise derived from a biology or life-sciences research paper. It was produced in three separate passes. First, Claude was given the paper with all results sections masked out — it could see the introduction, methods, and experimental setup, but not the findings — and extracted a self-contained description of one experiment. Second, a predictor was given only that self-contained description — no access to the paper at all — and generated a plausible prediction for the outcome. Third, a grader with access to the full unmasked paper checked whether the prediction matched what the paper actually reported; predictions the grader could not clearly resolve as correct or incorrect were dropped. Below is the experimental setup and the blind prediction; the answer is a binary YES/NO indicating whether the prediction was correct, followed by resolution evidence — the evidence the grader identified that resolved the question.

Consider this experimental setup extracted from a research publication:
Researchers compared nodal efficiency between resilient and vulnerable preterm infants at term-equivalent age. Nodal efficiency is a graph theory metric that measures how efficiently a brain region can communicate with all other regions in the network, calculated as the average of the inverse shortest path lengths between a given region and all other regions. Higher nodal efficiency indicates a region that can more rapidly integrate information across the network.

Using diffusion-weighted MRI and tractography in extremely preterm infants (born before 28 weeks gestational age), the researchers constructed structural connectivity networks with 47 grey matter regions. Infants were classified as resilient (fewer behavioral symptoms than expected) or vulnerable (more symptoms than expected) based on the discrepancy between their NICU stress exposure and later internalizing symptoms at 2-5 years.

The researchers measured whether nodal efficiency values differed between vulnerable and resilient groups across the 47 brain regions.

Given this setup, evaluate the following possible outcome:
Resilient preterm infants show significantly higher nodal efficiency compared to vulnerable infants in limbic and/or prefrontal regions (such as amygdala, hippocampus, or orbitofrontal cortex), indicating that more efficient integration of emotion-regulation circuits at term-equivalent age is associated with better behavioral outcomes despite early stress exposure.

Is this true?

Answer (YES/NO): NO